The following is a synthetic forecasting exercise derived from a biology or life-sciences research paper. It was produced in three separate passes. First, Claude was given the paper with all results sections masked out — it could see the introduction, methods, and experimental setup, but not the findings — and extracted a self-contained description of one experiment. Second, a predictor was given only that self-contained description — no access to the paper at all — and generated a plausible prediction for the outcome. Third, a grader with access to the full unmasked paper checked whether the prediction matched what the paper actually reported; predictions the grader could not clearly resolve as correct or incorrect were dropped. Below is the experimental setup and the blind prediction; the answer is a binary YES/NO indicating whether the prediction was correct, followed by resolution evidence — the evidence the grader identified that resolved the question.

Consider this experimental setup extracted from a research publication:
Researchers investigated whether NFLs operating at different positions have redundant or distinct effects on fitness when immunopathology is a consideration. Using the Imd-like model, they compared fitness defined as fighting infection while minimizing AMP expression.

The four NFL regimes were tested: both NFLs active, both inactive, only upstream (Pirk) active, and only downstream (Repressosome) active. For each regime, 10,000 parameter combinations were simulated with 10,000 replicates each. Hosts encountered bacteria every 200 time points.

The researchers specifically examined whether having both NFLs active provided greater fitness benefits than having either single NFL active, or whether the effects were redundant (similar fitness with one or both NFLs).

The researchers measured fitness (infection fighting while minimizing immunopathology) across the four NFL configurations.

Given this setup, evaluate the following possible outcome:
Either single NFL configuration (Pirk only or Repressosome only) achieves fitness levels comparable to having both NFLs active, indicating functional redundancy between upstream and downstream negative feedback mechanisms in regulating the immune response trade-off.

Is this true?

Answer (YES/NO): NO